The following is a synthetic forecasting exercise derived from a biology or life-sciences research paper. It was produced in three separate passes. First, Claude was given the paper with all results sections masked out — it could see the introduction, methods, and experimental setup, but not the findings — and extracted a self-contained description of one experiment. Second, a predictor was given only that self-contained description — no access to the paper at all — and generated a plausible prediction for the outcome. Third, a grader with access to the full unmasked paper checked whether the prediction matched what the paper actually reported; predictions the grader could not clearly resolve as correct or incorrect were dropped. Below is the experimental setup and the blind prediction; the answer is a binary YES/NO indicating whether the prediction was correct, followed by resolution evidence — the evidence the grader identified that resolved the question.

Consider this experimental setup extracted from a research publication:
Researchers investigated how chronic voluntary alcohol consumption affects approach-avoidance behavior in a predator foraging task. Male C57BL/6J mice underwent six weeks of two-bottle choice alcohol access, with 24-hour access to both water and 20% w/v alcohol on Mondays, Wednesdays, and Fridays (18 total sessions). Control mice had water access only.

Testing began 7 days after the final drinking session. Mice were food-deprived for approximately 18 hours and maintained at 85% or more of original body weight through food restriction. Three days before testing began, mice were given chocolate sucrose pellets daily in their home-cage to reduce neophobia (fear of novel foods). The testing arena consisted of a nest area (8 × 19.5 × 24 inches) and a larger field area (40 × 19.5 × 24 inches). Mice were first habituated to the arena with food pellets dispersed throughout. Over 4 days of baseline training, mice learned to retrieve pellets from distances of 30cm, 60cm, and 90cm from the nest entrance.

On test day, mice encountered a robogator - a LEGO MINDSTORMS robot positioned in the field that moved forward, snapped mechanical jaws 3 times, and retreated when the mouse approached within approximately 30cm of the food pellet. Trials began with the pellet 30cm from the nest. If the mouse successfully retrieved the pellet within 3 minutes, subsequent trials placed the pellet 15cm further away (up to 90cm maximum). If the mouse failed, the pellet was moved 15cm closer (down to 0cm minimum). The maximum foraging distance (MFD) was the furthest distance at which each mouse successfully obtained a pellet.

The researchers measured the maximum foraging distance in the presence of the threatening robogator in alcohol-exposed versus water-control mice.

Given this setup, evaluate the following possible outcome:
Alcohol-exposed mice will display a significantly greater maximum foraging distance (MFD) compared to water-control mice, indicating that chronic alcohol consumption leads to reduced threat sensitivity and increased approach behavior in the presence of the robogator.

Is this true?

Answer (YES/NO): NO